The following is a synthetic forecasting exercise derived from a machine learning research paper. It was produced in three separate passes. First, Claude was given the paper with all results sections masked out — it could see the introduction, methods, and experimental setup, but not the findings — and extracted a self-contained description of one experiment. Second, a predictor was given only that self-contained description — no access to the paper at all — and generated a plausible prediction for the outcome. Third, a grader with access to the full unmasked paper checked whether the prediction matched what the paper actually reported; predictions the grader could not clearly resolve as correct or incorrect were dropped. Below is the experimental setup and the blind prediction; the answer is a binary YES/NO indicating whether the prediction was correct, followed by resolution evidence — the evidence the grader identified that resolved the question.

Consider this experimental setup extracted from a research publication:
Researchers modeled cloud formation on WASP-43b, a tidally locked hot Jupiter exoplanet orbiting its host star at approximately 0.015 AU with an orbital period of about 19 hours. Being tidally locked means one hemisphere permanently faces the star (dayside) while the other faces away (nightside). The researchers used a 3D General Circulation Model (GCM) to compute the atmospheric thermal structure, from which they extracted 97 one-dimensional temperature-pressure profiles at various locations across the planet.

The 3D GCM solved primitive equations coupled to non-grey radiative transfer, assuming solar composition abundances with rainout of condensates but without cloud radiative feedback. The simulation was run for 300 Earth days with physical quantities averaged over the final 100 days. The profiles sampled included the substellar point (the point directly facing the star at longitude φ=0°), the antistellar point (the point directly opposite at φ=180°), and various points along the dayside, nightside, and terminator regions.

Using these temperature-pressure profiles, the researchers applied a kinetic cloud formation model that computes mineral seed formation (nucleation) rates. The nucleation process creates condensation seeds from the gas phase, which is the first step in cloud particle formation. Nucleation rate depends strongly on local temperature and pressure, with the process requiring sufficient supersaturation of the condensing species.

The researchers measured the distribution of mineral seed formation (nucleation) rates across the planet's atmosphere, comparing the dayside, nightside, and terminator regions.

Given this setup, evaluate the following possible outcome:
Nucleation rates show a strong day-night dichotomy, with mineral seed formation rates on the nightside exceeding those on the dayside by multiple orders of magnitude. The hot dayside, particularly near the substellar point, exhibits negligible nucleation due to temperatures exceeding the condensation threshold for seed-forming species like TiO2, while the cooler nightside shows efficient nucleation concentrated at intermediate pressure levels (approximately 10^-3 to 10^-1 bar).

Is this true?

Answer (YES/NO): NO